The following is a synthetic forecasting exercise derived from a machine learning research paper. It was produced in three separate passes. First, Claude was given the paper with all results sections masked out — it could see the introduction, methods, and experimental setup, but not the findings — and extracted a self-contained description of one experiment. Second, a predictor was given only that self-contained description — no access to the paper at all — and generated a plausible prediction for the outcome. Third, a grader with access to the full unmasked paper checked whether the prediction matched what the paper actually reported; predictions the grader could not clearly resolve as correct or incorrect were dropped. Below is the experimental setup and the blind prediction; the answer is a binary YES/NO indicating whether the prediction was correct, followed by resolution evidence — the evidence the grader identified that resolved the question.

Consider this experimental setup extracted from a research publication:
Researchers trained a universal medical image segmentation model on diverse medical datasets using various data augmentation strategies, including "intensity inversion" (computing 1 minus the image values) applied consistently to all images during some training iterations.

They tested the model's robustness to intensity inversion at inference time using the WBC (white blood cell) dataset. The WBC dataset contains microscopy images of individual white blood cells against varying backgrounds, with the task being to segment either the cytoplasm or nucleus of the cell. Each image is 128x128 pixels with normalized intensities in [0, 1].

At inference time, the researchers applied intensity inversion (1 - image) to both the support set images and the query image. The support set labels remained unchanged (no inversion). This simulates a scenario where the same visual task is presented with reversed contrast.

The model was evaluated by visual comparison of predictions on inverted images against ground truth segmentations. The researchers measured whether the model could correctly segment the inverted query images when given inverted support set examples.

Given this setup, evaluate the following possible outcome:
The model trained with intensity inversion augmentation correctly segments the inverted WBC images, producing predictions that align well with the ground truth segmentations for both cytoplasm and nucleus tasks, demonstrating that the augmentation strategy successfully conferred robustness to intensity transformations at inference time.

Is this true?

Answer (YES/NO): NO